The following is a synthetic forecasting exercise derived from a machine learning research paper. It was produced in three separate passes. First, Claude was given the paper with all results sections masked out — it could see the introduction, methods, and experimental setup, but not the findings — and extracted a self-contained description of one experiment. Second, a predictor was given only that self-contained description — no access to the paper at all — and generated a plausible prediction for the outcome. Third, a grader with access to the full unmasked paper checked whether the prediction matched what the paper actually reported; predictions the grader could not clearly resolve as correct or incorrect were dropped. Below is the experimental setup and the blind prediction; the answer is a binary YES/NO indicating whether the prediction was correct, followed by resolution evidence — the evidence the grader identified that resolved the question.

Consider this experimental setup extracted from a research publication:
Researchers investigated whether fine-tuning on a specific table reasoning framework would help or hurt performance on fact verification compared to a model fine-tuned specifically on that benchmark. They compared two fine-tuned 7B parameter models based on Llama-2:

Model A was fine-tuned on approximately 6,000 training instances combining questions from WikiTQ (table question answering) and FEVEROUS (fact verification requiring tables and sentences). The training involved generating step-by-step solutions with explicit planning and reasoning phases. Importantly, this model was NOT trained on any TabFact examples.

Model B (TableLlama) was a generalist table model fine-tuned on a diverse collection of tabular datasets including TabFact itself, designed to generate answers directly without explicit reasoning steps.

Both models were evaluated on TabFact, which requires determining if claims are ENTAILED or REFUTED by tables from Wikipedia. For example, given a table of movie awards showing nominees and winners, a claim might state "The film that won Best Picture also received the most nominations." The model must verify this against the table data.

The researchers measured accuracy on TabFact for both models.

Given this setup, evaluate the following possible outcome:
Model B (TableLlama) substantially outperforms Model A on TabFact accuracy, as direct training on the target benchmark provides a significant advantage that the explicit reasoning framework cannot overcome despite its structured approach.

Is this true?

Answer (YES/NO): YES